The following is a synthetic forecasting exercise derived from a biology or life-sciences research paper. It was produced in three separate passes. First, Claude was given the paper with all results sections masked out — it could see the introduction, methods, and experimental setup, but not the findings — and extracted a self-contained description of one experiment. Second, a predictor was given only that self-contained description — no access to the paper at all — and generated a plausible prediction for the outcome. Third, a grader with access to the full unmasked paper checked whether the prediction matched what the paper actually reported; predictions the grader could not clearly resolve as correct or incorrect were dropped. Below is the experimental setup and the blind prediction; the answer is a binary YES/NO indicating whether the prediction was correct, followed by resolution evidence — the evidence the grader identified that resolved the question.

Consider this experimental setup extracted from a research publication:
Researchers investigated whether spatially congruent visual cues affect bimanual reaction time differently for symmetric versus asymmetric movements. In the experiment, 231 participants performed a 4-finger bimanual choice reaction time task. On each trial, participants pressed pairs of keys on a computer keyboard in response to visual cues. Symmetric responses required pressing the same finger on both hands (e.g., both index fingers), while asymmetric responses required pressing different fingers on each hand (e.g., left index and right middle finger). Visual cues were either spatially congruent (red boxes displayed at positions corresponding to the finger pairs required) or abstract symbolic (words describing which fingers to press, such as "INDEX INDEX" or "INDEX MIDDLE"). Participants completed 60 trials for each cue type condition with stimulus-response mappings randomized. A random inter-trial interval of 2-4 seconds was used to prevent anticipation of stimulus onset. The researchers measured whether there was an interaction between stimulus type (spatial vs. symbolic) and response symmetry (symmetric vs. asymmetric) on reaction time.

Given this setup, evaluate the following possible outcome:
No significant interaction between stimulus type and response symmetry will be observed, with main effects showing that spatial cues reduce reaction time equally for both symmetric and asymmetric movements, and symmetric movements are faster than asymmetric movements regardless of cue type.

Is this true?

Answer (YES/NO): NO